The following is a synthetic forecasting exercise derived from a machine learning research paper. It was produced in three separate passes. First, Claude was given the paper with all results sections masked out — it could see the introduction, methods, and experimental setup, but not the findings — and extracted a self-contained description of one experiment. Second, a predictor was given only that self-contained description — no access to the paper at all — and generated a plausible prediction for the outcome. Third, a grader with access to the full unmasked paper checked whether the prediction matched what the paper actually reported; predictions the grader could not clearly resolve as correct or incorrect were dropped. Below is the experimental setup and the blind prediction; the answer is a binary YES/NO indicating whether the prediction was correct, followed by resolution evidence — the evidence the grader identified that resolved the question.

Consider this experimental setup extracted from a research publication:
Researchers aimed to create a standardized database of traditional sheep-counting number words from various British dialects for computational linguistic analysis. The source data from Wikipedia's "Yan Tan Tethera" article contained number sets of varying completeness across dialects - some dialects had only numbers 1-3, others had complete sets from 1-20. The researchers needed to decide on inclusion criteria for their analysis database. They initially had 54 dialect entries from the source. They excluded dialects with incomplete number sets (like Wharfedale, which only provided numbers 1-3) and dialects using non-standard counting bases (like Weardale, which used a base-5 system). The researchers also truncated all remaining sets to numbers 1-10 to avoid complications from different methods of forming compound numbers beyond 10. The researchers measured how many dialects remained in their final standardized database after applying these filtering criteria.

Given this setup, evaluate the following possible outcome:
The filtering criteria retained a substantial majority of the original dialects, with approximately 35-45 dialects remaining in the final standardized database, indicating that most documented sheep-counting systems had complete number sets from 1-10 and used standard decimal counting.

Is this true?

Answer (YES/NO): NO